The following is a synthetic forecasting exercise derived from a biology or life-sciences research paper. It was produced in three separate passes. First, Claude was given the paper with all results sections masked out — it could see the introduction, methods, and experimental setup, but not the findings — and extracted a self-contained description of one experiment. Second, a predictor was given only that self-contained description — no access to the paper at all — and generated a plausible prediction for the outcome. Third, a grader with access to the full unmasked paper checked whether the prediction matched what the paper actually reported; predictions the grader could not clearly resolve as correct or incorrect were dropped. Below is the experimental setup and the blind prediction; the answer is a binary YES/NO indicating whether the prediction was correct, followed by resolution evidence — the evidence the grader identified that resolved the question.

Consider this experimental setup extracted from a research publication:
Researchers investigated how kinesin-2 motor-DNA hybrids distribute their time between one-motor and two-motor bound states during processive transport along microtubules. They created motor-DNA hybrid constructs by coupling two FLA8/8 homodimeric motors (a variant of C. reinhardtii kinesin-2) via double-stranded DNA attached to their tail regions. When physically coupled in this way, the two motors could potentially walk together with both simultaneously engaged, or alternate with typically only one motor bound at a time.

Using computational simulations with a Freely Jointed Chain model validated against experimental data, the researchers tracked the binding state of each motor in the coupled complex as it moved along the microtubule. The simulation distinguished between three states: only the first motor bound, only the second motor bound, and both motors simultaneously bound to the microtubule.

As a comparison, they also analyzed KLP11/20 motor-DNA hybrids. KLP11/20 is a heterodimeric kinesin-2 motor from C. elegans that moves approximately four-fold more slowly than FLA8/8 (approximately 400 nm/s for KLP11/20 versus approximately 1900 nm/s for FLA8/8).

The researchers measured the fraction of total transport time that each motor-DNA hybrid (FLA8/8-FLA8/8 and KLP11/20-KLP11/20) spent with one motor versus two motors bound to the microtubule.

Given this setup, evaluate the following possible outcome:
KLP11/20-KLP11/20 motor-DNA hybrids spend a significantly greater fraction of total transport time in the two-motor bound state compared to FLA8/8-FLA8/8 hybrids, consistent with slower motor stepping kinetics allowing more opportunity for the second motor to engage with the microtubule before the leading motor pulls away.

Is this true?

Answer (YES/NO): NO